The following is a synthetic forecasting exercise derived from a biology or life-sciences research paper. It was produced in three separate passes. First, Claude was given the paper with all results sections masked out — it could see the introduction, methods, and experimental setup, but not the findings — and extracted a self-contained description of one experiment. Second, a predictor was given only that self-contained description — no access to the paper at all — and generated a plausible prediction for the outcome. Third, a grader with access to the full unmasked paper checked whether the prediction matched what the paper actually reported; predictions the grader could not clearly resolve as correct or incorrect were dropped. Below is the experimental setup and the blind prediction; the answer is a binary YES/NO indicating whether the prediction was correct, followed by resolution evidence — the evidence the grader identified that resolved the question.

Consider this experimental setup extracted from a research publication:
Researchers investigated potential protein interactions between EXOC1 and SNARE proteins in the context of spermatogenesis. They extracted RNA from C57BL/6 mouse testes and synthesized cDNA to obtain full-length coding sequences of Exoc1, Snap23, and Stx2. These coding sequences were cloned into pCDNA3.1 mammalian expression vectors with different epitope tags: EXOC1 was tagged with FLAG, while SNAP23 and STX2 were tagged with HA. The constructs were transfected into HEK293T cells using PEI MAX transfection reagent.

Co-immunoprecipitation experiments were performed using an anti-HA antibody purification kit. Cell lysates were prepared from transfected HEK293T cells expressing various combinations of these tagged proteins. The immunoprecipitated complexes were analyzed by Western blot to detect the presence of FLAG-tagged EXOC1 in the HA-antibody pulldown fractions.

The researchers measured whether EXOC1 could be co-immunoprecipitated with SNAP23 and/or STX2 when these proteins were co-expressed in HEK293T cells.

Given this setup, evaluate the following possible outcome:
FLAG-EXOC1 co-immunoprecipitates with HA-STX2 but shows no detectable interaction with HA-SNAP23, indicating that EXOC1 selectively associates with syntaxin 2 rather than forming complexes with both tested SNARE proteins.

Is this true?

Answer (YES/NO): NO